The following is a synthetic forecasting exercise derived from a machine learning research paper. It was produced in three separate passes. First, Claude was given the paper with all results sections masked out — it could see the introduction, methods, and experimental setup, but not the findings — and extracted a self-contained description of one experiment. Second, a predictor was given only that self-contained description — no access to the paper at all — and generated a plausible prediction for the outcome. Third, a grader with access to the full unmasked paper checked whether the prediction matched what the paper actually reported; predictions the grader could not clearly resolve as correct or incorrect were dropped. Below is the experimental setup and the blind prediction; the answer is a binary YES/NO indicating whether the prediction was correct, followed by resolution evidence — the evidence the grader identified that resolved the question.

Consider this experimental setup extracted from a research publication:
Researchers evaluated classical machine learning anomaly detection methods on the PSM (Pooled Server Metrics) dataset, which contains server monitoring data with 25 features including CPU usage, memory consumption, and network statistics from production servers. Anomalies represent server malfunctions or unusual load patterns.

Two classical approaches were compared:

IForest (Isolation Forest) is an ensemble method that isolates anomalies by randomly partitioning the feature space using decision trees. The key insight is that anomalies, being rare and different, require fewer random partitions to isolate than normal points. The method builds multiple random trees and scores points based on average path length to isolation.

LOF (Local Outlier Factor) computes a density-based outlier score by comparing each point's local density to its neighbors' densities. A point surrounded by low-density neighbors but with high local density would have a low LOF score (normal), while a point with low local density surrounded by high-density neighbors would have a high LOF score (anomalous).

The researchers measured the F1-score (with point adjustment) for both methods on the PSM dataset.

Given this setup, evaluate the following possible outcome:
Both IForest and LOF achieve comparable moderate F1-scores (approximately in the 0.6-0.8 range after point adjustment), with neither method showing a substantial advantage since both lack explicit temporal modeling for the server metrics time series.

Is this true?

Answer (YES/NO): NO